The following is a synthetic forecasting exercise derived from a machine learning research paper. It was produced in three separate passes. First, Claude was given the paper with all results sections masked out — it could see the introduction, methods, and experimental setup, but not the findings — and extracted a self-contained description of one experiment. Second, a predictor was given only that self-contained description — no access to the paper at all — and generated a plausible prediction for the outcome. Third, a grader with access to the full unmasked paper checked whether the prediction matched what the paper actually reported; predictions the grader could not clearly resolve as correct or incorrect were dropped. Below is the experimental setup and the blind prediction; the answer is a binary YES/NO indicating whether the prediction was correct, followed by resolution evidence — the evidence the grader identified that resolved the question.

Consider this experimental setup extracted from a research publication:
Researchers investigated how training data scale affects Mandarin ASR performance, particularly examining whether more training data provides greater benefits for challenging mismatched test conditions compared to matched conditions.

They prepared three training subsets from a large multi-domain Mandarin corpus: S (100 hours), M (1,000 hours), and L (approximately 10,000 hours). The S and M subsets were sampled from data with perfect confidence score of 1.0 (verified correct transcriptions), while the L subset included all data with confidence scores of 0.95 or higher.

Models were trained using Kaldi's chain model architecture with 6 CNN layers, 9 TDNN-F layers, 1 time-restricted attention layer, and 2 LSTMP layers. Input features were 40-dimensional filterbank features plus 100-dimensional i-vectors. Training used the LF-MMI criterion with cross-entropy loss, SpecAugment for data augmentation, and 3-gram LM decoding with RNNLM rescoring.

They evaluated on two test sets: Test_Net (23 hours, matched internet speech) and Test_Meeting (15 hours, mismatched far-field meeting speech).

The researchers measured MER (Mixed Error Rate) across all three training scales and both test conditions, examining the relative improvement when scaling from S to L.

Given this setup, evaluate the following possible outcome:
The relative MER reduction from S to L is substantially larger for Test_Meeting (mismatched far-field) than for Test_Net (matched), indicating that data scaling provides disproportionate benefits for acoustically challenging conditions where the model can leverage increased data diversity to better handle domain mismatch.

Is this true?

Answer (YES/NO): YES